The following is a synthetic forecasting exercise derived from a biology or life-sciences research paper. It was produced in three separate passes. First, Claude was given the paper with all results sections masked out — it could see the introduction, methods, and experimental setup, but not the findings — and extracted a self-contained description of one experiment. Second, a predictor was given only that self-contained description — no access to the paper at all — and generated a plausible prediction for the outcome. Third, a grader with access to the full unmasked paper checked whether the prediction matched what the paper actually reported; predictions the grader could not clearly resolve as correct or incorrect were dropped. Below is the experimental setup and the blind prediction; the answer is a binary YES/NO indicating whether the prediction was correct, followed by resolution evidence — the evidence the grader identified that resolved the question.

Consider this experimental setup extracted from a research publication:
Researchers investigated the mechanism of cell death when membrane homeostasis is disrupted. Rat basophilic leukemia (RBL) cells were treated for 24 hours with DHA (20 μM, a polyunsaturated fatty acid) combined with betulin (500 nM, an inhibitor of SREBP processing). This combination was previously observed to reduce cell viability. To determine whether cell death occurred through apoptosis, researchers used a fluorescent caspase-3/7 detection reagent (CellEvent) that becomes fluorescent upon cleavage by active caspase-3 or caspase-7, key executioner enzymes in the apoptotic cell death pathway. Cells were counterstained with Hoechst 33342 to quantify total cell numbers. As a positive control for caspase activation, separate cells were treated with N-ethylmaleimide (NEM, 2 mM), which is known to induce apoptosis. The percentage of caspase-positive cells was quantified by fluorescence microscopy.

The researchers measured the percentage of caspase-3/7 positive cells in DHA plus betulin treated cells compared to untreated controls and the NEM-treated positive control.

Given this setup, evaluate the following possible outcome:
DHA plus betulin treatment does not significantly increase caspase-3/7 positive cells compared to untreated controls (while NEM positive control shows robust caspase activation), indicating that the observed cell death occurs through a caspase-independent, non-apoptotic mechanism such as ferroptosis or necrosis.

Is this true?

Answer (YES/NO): YES